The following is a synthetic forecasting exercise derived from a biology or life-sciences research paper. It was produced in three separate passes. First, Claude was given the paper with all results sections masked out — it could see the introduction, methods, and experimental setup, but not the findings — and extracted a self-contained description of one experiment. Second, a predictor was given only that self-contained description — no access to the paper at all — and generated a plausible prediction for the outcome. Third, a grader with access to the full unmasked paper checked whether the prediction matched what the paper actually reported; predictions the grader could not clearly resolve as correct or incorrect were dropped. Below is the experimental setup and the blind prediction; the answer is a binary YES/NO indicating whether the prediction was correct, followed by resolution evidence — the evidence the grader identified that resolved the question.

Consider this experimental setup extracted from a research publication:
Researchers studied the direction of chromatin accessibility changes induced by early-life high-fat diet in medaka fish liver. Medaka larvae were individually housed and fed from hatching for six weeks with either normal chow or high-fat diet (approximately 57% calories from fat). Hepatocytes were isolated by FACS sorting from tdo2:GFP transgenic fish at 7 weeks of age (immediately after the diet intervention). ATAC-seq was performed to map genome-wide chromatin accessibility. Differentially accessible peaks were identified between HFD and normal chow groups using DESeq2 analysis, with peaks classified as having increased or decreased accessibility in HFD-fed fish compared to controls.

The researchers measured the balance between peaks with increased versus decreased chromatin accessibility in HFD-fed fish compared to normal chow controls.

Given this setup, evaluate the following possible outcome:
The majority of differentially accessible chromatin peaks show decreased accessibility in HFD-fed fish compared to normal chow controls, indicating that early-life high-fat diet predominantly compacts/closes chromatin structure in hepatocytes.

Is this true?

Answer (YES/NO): YES